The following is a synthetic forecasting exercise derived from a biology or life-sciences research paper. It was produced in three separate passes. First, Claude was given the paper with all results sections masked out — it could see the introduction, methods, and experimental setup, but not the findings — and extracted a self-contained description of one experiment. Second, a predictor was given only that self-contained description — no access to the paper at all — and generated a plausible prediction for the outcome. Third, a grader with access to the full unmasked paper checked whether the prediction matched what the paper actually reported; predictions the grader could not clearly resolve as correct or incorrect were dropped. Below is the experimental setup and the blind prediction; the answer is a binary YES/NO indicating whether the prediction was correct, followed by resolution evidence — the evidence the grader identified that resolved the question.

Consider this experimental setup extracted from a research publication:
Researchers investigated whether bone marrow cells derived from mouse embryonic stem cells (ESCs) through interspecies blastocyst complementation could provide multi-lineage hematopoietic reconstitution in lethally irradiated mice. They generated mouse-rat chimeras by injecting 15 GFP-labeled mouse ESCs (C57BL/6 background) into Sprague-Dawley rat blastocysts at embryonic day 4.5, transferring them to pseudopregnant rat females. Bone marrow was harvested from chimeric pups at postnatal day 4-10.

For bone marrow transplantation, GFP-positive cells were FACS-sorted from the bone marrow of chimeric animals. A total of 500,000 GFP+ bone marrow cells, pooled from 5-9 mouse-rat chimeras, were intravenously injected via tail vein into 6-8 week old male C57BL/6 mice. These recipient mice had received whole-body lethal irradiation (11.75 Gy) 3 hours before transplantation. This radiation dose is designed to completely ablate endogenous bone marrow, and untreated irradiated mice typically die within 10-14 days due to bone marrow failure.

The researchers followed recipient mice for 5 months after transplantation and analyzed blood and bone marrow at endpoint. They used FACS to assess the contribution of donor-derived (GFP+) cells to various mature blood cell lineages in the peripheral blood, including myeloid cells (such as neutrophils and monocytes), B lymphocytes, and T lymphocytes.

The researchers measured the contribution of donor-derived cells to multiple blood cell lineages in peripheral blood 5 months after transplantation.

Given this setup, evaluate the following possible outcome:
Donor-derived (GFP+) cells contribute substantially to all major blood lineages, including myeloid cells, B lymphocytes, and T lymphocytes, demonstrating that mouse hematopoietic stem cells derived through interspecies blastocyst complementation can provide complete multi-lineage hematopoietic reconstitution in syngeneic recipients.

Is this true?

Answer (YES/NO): YES